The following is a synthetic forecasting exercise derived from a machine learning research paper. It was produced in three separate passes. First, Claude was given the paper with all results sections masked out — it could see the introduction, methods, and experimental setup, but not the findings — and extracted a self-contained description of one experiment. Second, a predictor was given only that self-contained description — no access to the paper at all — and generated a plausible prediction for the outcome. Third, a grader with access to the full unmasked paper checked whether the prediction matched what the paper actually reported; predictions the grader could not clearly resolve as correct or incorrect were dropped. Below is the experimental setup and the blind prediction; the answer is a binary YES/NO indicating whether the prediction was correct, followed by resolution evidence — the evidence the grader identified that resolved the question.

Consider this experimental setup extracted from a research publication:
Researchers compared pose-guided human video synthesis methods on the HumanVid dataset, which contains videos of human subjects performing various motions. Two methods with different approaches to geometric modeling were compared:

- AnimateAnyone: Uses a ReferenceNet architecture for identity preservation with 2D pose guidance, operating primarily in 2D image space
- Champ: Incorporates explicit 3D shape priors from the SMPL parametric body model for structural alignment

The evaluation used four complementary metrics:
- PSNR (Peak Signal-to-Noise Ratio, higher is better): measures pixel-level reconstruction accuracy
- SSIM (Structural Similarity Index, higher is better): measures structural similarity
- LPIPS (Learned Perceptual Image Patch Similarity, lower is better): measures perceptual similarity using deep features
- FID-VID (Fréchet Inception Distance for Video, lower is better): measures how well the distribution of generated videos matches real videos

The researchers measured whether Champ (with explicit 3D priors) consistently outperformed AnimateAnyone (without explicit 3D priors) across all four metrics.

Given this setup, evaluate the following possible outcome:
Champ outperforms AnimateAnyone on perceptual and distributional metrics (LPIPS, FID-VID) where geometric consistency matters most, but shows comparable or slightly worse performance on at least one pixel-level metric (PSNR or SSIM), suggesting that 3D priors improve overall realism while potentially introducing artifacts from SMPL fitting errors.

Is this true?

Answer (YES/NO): NO